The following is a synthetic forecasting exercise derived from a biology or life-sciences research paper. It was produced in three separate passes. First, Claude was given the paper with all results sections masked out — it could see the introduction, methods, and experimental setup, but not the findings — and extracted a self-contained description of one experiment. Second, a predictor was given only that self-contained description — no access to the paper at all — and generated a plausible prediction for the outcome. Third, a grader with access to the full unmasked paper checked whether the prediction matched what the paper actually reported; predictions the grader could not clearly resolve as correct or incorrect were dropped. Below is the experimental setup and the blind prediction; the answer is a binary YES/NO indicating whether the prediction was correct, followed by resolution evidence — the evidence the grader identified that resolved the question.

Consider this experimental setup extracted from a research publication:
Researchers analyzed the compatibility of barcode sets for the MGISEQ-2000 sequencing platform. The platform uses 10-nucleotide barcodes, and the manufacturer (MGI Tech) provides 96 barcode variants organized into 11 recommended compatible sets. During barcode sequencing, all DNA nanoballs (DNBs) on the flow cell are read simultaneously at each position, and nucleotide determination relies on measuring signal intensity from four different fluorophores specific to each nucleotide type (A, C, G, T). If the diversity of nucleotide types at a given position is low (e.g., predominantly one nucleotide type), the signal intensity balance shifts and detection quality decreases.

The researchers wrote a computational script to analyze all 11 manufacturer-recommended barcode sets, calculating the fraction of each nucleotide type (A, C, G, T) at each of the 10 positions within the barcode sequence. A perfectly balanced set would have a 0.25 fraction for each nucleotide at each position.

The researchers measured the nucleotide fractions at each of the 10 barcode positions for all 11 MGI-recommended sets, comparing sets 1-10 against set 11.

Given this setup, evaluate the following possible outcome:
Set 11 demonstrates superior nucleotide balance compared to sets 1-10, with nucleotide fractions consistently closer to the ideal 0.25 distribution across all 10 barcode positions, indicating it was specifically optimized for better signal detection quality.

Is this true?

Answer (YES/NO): NO